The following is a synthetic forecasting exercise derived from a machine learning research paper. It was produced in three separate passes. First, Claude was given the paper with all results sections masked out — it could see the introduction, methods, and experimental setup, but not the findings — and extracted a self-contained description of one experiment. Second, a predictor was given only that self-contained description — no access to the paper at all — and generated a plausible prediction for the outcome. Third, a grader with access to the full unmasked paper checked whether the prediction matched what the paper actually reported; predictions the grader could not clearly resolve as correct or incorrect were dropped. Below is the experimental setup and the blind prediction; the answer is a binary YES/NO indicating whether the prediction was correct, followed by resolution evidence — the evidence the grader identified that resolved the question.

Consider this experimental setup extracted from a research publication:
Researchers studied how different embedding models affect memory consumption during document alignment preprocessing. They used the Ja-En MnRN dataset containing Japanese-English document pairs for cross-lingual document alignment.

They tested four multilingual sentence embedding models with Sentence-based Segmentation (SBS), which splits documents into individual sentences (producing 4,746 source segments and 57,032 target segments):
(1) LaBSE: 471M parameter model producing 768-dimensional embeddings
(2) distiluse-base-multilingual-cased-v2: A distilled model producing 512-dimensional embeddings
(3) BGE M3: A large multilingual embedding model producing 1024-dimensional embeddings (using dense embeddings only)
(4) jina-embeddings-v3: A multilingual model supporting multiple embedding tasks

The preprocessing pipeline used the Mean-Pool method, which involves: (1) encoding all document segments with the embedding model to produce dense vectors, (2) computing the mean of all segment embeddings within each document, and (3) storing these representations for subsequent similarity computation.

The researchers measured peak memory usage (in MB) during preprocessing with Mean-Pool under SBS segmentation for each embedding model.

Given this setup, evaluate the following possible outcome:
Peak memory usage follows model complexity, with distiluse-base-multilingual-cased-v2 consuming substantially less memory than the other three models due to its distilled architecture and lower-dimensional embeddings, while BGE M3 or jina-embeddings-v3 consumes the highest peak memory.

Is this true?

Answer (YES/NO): NO